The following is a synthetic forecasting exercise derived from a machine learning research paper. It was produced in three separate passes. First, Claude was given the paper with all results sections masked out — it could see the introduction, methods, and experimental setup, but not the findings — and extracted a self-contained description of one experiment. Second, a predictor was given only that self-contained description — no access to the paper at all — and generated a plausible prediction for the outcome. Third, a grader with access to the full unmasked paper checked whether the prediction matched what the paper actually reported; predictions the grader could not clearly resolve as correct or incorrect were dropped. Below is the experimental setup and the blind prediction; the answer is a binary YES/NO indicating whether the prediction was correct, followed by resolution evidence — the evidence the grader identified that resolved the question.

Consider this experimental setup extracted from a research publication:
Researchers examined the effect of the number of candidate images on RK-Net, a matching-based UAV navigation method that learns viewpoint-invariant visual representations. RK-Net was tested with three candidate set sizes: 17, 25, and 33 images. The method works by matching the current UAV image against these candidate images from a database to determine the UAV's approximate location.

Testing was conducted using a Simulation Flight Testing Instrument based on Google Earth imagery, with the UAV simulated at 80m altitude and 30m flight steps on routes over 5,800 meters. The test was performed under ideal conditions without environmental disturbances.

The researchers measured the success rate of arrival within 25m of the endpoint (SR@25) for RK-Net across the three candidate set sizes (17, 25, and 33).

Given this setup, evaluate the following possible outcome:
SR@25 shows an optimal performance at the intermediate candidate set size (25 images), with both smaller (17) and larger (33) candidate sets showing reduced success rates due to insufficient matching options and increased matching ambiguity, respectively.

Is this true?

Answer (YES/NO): YES